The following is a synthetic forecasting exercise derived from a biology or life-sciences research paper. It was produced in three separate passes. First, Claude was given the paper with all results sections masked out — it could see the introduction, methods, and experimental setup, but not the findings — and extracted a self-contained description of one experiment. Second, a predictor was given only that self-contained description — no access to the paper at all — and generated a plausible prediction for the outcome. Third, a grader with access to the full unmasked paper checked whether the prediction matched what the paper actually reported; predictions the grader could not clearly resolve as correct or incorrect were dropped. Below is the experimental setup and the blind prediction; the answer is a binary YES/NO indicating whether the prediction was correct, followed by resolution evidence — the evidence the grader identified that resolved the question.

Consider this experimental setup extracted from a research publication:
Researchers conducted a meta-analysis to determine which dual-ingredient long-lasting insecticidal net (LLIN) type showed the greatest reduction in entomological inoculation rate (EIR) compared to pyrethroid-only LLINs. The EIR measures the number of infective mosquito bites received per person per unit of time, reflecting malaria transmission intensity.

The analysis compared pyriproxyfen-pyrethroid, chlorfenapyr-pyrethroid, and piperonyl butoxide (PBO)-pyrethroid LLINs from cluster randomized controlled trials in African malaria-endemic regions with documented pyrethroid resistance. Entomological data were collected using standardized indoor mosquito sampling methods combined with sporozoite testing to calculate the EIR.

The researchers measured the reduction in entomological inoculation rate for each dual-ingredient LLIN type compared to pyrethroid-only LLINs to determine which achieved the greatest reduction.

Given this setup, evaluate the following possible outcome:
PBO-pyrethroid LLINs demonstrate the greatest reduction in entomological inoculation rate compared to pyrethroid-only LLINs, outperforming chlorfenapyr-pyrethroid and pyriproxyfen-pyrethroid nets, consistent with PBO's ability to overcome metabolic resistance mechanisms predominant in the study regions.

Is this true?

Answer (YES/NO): NO